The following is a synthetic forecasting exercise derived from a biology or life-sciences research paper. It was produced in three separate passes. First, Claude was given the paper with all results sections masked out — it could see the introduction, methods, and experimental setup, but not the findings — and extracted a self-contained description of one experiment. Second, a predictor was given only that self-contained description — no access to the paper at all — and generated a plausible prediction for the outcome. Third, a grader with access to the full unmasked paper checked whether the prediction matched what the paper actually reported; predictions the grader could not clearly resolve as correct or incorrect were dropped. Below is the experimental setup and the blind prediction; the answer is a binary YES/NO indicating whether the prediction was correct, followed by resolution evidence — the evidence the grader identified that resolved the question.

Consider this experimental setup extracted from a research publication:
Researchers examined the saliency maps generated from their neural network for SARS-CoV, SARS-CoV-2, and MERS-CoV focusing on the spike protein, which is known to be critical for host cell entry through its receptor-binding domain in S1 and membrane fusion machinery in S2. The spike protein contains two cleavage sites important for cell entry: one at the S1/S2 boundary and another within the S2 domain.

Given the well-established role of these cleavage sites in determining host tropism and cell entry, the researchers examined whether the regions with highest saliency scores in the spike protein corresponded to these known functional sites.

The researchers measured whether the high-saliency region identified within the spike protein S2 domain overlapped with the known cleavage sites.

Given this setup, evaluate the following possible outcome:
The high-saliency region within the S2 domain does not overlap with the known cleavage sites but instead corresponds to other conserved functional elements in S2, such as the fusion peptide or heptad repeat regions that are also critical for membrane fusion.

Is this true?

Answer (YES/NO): NO